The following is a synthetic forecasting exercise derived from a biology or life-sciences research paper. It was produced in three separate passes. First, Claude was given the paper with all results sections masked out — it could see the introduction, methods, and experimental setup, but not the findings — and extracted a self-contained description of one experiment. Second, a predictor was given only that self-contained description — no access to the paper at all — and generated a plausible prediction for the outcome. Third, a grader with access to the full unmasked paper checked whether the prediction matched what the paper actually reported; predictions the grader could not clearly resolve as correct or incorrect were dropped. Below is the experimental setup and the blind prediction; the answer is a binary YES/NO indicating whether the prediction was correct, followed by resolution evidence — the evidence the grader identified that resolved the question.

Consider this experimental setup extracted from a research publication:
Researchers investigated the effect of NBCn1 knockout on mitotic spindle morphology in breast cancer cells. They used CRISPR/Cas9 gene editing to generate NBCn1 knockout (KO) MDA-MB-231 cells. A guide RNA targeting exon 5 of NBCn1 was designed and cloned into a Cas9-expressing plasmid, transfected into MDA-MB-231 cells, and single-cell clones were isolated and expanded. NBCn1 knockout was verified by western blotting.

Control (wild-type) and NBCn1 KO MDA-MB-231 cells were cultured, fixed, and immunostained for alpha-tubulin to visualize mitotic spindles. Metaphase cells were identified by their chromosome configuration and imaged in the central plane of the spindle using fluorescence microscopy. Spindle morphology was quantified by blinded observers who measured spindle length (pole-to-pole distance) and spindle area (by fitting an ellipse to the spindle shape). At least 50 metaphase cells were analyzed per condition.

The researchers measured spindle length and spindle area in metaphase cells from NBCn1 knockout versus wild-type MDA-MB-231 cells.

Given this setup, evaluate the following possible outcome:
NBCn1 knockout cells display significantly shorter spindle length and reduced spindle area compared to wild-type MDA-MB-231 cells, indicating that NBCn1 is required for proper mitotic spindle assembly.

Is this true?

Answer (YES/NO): NO